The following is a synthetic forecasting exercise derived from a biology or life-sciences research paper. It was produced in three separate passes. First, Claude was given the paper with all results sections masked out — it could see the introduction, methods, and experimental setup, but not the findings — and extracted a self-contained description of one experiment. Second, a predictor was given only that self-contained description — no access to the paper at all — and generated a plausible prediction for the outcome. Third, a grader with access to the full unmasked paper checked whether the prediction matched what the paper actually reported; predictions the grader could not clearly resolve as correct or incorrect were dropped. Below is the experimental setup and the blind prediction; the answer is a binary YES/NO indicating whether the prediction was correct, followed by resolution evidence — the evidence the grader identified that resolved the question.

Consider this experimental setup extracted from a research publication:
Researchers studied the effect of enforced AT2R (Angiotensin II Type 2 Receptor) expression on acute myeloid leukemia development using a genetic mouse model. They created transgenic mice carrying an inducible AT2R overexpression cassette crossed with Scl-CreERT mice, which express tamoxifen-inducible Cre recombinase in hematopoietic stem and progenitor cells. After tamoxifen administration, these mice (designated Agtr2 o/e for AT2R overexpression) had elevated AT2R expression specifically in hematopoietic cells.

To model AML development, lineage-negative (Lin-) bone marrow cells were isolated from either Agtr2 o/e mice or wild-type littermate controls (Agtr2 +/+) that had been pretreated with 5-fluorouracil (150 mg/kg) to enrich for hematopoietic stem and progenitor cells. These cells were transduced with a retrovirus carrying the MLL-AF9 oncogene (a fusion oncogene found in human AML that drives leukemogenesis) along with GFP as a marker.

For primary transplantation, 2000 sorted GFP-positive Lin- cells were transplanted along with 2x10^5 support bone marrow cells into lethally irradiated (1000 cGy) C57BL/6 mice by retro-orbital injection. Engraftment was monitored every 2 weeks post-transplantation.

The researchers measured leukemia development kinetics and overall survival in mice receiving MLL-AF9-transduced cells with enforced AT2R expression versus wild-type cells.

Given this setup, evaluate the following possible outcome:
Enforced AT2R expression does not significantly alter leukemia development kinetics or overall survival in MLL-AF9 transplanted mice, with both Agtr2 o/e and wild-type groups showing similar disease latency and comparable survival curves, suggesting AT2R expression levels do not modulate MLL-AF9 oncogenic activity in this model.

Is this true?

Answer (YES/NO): NO